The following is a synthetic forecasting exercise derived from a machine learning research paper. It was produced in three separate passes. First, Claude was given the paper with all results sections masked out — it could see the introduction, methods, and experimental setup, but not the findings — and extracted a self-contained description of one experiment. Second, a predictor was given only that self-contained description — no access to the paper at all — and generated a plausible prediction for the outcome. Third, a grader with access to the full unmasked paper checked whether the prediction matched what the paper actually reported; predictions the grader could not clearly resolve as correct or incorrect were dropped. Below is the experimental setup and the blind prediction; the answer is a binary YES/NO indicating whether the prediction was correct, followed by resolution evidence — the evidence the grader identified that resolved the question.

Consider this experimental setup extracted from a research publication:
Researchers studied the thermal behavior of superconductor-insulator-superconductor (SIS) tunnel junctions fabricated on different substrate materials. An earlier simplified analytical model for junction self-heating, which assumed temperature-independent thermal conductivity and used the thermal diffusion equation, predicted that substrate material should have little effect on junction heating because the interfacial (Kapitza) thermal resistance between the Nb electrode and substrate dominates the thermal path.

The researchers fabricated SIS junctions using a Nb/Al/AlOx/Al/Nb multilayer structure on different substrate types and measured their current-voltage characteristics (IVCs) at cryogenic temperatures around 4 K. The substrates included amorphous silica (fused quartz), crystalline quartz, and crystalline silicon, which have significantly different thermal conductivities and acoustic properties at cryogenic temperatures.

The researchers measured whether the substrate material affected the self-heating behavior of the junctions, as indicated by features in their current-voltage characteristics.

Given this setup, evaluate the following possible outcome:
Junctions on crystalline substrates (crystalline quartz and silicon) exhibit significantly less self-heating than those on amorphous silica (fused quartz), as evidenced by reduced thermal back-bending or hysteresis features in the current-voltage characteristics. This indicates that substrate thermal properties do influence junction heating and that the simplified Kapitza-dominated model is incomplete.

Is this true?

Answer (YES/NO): YES